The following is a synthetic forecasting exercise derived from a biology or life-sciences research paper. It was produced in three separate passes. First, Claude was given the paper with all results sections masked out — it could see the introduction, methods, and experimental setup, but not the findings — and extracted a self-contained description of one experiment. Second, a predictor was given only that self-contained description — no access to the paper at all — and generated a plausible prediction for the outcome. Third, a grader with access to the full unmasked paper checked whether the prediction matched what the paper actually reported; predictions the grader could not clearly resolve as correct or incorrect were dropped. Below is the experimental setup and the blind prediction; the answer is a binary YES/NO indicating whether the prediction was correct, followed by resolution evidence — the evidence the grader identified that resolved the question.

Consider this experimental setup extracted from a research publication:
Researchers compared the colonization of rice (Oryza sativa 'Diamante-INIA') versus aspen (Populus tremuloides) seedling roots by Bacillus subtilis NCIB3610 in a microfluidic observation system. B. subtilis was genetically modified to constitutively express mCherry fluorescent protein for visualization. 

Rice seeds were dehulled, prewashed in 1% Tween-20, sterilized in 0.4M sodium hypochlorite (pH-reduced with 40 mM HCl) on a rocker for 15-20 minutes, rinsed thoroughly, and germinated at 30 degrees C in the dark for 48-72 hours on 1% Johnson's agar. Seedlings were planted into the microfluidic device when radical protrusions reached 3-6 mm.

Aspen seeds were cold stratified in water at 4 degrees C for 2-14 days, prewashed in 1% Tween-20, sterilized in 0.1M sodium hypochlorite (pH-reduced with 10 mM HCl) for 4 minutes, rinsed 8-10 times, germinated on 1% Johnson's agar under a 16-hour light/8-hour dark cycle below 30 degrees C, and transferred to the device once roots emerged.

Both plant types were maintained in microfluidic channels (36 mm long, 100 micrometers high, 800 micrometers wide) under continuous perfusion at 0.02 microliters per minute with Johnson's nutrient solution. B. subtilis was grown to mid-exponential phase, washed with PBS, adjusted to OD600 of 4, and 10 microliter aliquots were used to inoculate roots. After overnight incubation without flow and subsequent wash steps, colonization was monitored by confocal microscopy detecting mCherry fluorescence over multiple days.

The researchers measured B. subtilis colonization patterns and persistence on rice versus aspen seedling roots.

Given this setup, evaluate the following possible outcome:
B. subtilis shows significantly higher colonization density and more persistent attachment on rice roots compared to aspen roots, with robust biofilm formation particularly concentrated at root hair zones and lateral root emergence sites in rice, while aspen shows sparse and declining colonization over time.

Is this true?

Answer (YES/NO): NO